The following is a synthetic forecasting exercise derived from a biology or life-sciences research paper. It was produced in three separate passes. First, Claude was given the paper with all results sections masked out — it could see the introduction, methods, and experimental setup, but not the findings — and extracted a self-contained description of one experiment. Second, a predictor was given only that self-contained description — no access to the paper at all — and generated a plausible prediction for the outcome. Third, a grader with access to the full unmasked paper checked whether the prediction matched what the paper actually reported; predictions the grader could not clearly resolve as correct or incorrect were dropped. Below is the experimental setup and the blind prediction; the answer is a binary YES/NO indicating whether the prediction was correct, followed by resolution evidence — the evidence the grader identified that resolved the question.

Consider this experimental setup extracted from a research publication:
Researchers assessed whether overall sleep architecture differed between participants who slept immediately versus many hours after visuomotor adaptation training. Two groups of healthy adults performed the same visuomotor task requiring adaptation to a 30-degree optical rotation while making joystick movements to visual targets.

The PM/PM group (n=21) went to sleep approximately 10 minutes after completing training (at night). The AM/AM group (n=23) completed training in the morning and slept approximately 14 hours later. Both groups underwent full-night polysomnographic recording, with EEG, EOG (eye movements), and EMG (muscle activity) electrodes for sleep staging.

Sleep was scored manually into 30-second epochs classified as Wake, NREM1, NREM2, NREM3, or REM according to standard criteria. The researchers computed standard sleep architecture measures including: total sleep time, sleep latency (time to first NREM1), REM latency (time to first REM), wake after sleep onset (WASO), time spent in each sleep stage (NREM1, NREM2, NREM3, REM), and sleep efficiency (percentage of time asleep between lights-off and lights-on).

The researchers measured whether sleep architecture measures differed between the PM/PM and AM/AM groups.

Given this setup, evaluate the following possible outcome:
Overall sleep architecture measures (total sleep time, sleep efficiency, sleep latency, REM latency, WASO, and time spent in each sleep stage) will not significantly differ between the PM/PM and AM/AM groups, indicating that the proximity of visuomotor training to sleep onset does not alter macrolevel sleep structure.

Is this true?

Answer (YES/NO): YES